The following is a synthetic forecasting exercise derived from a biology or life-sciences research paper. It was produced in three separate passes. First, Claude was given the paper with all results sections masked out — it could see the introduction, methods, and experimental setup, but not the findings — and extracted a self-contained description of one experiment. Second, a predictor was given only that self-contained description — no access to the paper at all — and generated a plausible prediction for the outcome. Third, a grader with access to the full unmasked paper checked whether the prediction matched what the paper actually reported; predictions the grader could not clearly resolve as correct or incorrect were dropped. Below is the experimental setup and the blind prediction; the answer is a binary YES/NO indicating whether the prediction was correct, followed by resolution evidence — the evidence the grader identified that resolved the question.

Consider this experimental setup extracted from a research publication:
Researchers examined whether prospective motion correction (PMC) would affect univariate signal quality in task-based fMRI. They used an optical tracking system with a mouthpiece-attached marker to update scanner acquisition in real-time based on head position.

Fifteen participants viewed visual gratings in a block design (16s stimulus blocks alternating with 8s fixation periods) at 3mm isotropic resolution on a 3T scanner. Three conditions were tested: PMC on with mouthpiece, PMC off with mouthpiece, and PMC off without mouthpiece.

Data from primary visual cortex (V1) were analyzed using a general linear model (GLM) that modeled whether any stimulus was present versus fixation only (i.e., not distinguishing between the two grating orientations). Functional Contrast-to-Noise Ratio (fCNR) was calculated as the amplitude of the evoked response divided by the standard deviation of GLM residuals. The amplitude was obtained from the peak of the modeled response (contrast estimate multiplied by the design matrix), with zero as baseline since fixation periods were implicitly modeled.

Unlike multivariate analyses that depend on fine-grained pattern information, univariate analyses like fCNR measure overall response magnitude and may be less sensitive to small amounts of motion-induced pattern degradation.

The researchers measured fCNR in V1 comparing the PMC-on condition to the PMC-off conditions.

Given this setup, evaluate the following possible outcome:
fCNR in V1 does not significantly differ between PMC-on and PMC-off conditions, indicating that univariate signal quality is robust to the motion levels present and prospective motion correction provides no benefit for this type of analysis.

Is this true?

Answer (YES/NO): YES